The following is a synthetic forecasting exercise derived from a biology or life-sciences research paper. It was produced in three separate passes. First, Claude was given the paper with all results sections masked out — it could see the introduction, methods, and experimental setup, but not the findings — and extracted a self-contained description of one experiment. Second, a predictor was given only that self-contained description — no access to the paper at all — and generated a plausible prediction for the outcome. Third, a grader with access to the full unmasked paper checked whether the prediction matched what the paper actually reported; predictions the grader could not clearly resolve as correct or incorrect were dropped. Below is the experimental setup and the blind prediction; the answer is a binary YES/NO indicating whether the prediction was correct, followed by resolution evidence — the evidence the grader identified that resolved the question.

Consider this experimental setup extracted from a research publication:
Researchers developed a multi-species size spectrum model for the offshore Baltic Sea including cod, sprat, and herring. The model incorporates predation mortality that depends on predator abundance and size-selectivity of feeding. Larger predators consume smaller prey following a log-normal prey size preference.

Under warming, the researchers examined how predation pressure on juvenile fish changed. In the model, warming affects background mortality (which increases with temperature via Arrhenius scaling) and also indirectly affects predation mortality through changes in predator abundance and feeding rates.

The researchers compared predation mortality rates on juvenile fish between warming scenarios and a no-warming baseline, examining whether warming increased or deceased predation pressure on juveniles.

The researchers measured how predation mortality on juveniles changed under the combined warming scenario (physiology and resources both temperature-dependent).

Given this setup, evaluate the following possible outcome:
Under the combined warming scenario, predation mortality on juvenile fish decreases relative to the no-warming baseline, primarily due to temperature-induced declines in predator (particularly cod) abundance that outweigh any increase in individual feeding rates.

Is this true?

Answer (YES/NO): NO